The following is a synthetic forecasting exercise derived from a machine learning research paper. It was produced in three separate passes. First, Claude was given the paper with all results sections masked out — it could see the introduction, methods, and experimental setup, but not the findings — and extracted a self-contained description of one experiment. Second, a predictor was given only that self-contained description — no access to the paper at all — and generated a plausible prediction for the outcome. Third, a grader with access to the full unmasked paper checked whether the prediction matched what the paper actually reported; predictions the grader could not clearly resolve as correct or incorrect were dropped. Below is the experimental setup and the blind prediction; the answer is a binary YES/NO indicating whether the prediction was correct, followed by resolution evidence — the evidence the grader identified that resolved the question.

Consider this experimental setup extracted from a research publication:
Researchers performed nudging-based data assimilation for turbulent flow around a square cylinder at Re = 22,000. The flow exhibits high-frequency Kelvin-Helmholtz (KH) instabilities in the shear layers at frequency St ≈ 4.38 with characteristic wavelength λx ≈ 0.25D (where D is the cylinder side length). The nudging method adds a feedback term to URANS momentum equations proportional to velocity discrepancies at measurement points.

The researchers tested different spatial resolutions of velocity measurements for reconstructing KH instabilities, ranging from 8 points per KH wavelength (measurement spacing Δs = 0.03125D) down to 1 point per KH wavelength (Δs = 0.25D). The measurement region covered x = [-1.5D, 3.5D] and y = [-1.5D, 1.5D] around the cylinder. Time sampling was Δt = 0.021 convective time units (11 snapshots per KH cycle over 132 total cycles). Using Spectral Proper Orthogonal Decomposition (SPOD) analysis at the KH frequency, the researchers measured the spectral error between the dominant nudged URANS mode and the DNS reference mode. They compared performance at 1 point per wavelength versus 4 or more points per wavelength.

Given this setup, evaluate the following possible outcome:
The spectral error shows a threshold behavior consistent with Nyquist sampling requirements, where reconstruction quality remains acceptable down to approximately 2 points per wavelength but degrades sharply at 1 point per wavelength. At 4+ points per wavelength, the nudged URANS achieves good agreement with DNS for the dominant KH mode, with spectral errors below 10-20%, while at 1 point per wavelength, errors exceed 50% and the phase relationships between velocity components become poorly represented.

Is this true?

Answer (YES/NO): NO